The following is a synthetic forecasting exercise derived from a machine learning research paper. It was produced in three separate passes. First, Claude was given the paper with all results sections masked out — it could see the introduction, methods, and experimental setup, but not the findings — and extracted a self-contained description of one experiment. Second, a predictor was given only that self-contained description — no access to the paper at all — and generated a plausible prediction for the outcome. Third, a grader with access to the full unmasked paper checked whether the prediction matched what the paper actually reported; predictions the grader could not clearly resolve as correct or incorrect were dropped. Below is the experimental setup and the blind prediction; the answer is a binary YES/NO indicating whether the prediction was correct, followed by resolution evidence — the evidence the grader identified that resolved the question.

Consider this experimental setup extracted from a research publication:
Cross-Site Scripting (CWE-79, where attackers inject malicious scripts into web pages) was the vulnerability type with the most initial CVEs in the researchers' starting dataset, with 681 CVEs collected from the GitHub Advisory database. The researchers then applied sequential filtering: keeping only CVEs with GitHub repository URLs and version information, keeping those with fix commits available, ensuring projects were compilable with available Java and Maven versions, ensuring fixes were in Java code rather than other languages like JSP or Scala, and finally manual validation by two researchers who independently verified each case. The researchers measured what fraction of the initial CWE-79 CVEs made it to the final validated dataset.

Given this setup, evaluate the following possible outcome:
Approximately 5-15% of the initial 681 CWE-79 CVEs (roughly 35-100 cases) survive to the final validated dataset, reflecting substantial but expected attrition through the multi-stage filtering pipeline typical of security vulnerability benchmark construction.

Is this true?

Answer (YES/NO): NO